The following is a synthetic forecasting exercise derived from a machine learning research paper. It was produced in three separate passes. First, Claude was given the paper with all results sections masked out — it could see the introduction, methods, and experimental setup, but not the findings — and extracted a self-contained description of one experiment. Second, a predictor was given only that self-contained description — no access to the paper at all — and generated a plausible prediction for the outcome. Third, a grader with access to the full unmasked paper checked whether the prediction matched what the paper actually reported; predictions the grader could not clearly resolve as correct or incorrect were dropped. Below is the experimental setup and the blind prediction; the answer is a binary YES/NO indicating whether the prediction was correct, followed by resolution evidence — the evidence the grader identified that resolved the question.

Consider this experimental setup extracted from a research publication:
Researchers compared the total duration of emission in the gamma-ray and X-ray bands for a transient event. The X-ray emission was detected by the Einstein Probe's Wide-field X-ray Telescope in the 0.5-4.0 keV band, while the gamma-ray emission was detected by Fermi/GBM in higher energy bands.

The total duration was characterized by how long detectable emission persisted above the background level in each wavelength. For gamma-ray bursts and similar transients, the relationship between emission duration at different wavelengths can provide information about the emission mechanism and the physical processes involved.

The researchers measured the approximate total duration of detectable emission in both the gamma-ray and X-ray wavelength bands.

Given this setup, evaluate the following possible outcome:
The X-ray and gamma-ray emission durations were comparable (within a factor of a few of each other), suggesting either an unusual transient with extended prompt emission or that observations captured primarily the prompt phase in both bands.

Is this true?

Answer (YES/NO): YES